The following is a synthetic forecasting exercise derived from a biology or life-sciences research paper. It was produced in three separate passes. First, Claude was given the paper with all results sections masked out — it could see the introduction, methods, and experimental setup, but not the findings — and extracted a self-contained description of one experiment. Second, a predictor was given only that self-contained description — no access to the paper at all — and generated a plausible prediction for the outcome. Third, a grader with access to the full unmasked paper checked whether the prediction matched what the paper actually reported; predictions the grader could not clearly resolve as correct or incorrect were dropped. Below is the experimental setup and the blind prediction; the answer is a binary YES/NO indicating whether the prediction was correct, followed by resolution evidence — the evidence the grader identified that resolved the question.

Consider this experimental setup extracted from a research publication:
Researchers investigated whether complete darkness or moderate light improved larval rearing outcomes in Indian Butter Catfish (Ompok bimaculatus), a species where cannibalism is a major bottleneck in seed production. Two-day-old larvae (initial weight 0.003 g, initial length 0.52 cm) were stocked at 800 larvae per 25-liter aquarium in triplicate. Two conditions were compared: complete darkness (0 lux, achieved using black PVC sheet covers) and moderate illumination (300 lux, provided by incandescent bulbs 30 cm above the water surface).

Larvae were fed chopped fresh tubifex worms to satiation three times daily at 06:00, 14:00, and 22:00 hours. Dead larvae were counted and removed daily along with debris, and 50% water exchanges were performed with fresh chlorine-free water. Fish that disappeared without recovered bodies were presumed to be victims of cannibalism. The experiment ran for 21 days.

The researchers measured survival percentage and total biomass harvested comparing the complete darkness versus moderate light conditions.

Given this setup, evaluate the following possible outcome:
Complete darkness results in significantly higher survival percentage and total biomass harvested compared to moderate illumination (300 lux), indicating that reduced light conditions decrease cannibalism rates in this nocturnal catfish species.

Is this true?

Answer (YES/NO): NO